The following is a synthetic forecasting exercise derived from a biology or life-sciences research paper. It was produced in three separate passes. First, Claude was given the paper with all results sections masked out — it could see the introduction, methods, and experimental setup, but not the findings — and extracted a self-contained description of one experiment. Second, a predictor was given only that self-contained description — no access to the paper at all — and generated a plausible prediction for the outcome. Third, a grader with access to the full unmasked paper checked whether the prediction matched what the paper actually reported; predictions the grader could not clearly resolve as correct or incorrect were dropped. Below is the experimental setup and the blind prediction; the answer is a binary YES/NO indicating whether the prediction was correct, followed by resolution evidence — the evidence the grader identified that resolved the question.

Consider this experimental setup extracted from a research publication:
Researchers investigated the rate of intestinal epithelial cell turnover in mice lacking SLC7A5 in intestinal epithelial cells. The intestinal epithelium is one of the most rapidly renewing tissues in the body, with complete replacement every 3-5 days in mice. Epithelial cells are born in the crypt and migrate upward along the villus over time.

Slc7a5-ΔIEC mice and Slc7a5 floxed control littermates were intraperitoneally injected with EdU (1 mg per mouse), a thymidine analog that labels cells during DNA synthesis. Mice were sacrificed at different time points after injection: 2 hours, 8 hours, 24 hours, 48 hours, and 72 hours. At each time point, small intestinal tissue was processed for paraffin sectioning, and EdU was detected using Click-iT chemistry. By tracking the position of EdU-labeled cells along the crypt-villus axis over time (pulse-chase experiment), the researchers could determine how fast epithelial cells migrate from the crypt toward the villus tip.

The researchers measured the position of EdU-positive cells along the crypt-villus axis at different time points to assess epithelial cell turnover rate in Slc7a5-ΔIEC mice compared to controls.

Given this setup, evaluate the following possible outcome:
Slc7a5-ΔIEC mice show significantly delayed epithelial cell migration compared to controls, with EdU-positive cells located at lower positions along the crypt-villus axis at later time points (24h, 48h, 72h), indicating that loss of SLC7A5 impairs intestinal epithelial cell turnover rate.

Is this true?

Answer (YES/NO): NO